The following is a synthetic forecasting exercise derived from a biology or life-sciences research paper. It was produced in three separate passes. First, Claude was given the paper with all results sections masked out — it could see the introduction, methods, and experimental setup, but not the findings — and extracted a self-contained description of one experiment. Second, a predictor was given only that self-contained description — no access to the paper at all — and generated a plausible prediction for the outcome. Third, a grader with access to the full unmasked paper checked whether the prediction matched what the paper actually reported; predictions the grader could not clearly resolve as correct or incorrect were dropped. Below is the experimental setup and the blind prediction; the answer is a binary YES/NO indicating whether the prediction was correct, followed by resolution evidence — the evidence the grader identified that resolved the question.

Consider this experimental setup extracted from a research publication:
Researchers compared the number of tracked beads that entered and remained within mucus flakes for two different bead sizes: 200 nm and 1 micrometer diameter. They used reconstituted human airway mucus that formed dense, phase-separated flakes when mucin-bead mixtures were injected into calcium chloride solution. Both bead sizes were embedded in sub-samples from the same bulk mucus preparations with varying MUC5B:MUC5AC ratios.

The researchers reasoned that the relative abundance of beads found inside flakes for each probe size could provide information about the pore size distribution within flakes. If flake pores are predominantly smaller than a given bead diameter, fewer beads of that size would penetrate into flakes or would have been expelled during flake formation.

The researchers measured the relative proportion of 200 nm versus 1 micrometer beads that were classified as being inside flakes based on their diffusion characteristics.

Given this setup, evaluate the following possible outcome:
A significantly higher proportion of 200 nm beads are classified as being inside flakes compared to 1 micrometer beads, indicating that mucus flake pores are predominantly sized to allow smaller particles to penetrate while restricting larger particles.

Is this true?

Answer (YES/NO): YES